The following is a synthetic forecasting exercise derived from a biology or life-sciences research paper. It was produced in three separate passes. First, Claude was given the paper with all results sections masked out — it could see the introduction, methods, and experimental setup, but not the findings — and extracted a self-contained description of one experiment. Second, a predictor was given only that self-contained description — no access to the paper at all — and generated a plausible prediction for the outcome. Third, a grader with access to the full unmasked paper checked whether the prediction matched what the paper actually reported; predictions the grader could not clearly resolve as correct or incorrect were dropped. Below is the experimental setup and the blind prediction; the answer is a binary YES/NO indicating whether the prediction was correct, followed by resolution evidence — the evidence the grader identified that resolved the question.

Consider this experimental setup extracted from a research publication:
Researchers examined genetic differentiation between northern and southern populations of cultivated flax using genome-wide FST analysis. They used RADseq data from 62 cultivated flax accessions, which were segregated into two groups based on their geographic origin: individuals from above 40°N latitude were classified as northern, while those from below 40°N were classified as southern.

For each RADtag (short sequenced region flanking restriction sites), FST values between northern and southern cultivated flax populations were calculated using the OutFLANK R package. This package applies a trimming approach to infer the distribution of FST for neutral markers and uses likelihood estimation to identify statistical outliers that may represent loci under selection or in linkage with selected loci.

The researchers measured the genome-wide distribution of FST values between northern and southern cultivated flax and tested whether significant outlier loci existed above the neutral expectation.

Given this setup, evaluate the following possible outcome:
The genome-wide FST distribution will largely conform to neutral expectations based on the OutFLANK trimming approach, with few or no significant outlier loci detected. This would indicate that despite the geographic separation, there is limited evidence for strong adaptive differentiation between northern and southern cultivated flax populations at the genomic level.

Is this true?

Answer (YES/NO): NO